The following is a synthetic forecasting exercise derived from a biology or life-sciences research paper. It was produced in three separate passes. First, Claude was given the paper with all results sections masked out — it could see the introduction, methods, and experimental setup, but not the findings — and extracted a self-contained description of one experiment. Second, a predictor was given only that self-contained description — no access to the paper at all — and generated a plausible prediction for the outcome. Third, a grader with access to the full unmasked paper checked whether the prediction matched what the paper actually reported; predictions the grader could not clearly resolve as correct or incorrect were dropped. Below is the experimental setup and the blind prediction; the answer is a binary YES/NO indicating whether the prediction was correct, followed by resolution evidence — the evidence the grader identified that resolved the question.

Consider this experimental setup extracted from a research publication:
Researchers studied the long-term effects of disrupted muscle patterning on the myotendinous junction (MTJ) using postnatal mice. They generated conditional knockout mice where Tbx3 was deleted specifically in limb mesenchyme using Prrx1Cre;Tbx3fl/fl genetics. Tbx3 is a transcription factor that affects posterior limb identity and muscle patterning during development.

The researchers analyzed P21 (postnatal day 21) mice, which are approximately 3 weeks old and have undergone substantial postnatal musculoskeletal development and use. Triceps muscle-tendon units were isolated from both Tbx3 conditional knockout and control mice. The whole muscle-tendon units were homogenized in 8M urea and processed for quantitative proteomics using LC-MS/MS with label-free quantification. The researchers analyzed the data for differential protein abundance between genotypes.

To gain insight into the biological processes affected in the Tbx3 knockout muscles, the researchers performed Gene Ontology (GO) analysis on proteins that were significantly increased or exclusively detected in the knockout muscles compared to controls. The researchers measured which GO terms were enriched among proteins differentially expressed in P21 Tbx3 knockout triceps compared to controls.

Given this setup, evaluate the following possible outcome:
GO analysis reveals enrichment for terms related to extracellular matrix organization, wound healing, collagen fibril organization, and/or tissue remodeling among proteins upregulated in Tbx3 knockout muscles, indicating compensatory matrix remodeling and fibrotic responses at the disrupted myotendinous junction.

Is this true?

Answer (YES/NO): NO